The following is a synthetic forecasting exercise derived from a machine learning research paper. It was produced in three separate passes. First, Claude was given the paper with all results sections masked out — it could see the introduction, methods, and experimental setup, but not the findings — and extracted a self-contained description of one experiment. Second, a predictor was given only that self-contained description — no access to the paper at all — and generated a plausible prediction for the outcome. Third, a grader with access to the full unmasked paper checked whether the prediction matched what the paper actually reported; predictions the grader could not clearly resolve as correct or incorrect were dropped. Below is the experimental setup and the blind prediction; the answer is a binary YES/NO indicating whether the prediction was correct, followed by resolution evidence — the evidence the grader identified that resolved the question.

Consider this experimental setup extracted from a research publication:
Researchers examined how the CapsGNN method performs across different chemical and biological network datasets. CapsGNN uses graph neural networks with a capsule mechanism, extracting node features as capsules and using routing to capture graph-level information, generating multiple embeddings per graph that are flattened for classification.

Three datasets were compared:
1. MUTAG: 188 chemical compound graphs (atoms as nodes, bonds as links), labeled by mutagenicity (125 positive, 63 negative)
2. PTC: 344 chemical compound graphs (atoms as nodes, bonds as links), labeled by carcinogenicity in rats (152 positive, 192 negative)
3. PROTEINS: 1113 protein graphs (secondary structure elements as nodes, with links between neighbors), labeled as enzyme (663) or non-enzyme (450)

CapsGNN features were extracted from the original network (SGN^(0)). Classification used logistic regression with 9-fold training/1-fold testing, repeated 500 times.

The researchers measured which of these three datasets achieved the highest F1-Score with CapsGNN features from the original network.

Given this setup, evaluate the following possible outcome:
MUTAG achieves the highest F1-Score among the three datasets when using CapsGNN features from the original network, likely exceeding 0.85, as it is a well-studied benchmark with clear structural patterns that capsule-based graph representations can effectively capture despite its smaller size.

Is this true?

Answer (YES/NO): YES